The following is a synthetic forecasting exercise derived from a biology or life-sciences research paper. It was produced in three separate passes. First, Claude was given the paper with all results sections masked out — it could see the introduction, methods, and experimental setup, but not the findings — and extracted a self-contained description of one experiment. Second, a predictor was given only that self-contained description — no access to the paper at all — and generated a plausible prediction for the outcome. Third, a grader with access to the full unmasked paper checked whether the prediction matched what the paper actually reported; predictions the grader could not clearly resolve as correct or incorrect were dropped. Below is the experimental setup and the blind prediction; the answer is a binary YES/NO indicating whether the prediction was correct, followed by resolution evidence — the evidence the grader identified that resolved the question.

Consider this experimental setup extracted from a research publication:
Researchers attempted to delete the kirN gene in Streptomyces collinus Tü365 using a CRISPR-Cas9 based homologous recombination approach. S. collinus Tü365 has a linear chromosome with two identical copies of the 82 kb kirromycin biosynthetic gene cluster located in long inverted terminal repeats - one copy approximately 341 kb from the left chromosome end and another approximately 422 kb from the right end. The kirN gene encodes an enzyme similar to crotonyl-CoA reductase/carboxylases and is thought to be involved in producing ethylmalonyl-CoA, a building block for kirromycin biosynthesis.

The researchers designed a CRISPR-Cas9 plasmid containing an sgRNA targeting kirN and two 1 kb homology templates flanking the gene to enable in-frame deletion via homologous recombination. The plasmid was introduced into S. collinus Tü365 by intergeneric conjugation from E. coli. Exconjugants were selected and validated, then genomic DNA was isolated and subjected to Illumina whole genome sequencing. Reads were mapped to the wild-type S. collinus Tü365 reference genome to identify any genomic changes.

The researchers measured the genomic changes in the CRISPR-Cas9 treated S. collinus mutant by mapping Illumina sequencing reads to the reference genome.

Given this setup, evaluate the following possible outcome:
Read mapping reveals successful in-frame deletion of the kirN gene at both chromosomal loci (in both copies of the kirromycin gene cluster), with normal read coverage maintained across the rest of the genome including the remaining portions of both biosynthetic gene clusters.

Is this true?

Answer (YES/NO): NO